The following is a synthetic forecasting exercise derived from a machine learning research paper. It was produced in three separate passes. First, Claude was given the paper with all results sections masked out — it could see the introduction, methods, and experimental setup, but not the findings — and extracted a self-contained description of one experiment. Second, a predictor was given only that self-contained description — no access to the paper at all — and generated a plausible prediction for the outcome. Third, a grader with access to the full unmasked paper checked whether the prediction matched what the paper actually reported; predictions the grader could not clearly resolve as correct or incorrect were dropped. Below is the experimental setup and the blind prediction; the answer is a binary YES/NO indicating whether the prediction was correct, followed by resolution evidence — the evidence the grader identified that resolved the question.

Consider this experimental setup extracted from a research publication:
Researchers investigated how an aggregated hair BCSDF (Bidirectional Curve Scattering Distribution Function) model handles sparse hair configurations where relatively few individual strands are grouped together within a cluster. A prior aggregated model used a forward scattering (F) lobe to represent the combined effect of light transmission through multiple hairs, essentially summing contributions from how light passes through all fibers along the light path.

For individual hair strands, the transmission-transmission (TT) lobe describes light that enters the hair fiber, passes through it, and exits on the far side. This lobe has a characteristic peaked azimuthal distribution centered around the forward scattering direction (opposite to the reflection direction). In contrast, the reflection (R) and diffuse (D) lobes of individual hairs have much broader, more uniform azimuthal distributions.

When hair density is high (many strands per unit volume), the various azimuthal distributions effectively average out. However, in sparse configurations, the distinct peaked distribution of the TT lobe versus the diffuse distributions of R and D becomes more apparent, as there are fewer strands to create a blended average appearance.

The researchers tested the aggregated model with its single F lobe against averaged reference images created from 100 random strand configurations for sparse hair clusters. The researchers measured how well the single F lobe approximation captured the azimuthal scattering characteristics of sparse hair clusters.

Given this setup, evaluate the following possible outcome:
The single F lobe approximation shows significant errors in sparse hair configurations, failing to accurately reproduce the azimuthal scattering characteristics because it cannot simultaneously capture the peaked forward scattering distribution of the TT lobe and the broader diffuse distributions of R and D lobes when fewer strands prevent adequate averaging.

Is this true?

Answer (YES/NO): YES